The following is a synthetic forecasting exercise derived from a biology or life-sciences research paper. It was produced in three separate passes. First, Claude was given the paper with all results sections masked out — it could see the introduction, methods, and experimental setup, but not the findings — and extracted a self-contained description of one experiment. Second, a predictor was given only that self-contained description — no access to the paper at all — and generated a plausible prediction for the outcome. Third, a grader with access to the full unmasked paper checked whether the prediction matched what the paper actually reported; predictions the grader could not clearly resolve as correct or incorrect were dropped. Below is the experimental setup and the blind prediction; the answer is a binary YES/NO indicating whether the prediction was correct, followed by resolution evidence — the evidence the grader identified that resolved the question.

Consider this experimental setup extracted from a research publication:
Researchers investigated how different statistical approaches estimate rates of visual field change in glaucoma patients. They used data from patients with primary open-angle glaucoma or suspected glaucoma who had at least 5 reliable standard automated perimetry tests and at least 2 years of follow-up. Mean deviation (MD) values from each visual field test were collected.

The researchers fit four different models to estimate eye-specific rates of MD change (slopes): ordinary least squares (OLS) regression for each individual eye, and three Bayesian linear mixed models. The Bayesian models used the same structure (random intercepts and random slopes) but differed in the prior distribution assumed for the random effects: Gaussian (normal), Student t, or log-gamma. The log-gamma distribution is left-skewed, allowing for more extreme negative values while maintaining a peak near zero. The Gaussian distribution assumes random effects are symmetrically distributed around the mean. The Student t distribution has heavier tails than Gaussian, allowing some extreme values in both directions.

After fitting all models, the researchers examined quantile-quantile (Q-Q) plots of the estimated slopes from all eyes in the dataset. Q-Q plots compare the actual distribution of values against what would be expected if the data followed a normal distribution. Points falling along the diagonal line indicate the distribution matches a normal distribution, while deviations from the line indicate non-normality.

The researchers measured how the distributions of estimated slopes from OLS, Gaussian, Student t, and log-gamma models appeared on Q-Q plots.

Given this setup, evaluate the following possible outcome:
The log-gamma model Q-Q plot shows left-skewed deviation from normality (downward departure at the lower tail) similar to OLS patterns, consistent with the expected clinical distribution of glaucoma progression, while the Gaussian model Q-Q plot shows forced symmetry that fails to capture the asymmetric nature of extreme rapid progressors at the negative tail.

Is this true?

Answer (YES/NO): NO